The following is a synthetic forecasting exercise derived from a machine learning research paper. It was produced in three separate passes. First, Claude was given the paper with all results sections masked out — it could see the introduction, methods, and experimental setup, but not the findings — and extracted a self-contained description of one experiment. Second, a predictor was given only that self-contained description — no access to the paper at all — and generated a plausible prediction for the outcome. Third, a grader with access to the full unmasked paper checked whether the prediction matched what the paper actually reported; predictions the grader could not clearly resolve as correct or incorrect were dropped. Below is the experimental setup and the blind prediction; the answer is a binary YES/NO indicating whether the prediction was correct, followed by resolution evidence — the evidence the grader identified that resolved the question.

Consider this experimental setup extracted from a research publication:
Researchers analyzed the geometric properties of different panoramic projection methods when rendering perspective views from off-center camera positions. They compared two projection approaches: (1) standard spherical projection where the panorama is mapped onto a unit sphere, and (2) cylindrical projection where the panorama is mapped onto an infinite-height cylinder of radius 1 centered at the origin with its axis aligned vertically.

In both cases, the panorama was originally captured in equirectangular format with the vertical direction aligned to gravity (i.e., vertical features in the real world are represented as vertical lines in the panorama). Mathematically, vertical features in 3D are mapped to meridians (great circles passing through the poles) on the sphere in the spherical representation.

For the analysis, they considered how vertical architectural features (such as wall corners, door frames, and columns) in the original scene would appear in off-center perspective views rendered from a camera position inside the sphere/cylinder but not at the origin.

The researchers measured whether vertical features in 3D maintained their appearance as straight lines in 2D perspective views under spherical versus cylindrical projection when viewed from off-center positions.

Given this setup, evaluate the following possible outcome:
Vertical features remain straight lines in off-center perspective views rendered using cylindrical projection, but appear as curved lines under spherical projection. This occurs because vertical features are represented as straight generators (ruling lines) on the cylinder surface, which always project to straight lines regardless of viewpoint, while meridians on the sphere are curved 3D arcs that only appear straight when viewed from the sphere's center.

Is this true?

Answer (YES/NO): YES